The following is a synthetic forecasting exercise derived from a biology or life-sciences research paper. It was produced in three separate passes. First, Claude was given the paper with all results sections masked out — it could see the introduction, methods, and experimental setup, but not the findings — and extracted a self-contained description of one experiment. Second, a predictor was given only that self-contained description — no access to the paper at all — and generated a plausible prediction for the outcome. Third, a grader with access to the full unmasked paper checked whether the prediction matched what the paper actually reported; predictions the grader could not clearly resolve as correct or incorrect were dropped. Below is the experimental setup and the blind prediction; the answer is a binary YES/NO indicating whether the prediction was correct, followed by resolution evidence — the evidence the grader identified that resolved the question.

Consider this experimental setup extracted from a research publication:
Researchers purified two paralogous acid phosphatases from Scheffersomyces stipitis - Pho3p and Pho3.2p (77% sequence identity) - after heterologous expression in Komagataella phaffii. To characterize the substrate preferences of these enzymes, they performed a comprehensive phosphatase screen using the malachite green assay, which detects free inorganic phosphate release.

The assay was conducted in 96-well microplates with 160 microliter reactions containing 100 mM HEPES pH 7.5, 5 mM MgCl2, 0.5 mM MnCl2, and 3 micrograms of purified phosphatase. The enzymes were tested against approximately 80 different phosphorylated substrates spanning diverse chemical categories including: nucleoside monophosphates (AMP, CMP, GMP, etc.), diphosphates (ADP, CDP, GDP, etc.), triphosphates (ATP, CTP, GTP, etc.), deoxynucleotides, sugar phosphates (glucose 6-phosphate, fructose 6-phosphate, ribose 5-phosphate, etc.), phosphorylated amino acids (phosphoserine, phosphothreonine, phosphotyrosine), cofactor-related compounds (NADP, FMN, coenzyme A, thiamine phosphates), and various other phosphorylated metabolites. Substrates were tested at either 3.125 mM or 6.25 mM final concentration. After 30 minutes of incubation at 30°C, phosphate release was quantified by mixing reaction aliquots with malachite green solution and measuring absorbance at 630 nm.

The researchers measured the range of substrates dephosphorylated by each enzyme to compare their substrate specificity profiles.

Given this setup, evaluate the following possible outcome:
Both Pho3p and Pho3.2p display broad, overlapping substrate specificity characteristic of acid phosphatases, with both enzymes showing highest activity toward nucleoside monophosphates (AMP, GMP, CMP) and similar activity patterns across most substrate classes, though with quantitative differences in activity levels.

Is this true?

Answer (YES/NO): NO